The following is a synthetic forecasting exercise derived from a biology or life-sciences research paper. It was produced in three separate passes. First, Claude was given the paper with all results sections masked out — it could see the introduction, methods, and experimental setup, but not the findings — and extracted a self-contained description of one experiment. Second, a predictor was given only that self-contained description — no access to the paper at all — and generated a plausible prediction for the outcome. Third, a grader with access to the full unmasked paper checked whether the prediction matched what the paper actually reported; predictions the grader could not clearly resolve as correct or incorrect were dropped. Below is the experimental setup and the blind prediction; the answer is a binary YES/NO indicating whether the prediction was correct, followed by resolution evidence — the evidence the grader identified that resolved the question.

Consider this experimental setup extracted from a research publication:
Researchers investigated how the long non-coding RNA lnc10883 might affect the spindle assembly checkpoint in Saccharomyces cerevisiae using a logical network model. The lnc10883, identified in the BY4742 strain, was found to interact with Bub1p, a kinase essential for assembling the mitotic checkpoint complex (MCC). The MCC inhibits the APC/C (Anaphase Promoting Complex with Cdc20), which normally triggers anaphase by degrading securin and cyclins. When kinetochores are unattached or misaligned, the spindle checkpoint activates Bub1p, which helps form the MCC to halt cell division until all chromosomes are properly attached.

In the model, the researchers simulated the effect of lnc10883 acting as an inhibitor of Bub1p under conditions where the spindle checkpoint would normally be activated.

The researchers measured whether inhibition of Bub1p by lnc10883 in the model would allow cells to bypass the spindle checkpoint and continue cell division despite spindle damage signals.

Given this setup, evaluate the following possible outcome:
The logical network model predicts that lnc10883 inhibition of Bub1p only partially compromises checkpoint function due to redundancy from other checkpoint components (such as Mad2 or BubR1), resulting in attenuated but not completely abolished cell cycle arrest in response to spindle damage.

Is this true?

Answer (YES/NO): NO